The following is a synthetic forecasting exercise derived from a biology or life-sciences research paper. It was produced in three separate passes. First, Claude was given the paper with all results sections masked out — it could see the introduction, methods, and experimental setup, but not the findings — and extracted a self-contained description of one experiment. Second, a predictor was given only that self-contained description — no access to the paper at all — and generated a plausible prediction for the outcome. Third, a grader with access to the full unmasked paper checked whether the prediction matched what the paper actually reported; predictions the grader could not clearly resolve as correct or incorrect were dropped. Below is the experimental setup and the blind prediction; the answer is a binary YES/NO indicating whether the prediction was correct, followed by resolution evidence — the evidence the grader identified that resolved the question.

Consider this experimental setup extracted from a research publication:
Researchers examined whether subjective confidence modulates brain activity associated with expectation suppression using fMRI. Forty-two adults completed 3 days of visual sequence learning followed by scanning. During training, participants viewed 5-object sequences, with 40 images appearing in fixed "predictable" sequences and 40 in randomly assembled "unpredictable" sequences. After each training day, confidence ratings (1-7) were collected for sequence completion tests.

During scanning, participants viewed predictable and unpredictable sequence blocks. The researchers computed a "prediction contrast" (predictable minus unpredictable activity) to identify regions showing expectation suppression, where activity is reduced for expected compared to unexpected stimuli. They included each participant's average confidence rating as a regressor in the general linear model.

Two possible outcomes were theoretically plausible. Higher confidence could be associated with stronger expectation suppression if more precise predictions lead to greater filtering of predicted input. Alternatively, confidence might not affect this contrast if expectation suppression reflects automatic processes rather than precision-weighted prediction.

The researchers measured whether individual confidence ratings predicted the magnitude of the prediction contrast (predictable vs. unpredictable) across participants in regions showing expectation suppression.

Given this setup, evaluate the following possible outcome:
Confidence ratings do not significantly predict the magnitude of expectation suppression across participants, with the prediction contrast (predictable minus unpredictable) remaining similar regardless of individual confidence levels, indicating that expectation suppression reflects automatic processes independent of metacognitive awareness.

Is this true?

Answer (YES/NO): NO